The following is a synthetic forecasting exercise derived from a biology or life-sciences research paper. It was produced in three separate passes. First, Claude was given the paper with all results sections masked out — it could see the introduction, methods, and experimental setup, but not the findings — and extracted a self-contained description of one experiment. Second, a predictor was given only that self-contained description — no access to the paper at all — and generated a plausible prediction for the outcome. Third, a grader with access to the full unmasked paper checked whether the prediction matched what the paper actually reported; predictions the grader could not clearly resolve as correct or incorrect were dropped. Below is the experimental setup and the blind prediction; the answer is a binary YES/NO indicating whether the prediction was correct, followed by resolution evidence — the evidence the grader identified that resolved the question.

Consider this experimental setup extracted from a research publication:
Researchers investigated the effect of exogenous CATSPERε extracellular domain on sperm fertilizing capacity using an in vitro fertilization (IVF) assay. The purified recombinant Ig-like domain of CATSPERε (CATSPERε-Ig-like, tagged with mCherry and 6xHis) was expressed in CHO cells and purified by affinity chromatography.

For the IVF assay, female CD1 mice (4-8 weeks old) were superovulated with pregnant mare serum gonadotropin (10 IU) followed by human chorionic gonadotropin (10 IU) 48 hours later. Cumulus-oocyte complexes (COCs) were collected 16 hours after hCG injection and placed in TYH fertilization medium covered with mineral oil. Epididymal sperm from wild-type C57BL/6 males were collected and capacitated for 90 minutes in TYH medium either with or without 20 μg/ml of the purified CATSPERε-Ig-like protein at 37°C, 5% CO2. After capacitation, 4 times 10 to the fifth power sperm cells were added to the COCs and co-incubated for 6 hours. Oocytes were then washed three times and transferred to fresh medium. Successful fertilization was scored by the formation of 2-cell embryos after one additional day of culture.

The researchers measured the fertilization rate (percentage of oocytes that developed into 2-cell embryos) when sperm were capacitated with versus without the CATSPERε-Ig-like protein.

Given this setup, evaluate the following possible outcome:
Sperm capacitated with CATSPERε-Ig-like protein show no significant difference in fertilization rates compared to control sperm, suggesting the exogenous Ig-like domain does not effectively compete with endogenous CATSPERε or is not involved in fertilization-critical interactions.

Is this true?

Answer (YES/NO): NO